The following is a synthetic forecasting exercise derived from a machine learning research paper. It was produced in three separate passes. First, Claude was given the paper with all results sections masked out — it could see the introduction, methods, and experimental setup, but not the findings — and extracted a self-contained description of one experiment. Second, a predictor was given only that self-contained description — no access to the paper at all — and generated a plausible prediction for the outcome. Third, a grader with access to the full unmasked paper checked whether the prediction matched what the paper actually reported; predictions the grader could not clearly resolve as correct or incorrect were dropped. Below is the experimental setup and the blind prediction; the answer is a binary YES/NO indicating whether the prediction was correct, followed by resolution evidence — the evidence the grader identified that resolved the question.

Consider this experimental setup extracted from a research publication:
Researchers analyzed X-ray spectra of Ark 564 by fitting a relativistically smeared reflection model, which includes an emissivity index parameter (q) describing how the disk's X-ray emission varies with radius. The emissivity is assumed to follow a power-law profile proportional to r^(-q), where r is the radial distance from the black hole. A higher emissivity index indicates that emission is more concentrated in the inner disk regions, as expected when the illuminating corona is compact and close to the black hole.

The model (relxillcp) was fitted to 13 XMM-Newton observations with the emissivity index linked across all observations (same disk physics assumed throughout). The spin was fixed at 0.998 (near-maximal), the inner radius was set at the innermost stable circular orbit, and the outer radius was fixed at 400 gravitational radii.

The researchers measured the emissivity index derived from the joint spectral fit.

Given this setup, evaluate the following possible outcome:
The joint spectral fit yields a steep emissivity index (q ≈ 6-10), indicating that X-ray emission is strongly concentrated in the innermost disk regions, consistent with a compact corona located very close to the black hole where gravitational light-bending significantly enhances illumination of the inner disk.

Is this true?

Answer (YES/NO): YES